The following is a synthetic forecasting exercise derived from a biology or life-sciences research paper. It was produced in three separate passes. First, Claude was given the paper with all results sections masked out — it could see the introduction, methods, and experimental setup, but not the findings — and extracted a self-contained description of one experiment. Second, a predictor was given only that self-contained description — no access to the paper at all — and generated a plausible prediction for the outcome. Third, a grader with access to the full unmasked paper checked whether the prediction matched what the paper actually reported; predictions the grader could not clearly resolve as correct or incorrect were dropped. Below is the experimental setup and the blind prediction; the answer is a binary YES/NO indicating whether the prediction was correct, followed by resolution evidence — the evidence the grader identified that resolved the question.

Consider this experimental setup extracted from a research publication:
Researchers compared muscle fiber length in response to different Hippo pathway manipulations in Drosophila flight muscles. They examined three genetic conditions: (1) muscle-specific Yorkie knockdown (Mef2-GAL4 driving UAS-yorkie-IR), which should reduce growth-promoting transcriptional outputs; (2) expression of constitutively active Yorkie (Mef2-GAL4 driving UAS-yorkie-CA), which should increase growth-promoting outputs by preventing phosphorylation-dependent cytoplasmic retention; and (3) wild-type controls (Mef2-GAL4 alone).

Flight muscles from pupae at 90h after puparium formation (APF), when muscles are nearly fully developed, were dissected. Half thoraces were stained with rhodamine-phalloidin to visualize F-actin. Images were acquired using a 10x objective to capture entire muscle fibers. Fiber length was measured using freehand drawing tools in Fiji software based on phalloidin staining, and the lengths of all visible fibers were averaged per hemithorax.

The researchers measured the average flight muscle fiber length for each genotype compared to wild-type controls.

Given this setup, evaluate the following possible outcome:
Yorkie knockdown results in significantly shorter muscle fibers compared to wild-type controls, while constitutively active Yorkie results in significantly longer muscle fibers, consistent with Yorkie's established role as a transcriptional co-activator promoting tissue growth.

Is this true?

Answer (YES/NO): NO